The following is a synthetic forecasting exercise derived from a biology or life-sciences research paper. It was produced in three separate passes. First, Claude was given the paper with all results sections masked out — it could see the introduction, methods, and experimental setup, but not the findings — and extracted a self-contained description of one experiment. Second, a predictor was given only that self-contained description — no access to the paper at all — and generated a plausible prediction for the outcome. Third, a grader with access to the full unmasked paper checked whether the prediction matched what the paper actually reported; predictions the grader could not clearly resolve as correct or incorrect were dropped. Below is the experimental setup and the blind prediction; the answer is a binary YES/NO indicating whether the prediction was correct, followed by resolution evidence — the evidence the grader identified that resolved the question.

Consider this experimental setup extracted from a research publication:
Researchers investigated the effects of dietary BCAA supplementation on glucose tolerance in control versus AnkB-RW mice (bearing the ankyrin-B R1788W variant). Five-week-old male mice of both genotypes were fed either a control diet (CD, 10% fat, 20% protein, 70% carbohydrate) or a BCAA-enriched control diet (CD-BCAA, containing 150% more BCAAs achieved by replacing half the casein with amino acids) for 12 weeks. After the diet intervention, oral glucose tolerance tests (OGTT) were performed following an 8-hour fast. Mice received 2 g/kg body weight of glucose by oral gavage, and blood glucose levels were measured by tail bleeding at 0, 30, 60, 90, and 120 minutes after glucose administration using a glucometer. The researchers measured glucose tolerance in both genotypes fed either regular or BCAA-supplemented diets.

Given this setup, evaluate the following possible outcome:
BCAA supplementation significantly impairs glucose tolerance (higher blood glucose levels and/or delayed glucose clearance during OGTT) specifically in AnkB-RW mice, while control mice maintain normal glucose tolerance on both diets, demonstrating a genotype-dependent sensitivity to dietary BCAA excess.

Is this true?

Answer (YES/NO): NO